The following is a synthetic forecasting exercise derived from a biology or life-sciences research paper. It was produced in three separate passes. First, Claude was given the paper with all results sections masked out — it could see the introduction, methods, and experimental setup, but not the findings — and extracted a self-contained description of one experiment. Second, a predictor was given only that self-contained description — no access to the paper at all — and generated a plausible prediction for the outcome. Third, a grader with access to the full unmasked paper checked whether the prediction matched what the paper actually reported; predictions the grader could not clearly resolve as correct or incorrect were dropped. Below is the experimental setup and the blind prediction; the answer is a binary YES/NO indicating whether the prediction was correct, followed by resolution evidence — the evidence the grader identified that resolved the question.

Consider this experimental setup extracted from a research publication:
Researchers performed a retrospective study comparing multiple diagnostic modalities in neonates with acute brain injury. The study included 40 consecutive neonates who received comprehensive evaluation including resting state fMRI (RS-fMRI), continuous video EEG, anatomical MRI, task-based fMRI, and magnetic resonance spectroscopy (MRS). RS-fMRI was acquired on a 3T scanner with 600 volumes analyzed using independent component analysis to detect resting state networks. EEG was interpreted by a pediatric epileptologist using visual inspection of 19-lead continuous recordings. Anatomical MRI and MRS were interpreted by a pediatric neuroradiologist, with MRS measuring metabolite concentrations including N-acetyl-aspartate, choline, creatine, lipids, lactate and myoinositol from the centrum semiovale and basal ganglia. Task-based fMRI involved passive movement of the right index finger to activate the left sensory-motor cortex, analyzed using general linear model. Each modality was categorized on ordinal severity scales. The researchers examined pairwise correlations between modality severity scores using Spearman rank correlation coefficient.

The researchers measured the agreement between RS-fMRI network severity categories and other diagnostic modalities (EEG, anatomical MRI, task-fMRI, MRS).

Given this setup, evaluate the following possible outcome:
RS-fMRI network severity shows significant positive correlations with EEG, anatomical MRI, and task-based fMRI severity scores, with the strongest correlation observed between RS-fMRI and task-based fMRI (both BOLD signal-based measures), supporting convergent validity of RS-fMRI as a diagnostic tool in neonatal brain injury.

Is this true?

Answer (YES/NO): NO